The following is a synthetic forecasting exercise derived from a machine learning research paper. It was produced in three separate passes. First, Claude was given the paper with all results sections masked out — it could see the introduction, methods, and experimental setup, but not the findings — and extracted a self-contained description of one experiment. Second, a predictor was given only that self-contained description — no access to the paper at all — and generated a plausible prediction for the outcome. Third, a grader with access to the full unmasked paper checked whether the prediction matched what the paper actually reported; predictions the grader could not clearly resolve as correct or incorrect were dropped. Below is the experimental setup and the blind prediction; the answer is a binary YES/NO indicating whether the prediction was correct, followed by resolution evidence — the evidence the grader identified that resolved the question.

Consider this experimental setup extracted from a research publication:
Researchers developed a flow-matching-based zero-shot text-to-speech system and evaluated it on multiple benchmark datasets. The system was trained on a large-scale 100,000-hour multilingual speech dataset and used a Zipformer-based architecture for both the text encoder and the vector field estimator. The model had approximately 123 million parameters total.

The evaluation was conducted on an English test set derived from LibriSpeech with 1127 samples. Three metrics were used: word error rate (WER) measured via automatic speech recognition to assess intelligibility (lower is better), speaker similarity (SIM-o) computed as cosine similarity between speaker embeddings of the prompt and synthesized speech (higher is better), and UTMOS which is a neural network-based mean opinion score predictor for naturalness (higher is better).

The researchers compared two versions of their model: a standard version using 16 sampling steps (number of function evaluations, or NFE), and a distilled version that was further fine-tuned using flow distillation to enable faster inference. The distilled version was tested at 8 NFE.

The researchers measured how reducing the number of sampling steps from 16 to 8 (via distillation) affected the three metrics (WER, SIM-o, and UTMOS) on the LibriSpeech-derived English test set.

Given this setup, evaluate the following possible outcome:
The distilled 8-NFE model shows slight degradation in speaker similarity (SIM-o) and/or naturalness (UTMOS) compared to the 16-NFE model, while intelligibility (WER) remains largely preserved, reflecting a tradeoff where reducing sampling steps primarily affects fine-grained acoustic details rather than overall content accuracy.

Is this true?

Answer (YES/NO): NO